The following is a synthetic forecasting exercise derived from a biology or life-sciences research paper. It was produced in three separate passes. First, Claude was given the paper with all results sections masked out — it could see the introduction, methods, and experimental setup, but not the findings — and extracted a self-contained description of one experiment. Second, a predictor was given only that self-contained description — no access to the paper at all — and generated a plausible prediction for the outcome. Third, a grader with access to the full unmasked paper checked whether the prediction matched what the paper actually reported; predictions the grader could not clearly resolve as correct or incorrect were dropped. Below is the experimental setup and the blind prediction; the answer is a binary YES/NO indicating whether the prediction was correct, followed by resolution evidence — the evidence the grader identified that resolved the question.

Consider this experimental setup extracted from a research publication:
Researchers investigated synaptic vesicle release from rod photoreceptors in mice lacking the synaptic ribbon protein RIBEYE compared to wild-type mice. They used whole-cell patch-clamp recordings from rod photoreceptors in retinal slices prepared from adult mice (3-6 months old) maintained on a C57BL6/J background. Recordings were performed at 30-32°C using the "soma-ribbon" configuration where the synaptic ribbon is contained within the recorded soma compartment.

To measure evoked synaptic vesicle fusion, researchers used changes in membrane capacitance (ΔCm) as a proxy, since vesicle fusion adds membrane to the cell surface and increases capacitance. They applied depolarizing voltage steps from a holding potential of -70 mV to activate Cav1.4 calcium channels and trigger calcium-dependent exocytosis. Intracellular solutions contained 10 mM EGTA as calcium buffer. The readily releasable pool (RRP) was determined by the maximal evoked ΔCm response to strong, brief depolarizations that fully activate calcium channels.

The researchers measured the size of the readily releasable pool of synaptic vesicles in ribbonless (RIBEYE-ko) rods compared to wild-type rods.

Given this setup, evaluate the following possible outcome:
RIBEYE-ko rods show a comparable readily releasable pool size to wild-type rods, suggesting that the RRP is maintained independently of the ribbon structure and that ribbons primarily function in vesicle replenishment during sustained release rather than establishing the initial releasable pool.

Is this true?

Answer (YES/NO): NO